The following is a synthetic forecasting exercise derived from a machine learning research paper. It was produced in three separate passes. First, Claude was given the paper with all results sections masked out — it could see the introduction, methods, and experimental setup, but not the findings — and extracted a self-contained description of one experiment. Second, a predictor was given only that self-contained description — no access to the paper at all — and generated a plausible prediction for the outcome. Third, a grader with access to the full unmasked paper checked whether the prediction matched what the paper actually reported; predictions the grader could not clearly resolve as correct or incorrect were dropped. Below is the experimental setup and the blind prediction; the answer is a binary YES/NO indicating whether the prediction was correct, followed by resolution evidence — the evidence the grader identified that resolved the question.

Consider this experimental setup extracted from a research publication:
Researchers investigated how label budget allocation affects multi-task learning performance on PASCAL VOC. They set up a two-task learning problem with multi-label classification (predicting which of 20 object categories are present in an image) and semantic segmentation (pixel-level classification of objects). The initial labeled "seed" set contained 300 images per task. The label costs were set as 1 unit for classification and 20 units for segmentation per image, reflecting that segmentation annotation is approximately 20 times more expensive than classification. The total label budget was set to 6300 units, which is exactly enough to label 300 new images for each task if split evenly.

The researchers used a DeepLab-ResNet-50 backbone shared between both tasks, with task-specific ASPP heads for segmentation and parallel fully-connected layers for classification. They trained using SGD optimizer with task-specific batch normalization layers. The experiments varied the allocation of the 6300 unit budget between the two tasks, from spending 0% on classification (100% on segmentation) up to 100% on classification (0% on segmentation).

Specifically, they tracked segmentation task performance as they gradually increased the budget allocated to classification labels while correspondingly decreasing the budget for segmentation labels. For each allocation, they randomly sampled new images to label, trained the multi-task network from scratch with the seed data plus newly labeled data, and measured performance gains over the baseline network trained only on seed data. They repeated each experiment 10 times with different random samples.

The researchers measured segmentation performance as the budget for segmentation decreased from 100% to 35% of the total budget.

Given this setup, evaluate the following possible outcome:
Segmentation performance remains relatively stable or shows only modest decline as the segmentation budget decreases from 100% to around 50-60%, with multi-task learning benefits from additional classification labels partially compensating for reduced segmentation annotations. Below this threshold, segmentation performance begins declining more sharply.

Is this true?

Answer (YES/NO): NO